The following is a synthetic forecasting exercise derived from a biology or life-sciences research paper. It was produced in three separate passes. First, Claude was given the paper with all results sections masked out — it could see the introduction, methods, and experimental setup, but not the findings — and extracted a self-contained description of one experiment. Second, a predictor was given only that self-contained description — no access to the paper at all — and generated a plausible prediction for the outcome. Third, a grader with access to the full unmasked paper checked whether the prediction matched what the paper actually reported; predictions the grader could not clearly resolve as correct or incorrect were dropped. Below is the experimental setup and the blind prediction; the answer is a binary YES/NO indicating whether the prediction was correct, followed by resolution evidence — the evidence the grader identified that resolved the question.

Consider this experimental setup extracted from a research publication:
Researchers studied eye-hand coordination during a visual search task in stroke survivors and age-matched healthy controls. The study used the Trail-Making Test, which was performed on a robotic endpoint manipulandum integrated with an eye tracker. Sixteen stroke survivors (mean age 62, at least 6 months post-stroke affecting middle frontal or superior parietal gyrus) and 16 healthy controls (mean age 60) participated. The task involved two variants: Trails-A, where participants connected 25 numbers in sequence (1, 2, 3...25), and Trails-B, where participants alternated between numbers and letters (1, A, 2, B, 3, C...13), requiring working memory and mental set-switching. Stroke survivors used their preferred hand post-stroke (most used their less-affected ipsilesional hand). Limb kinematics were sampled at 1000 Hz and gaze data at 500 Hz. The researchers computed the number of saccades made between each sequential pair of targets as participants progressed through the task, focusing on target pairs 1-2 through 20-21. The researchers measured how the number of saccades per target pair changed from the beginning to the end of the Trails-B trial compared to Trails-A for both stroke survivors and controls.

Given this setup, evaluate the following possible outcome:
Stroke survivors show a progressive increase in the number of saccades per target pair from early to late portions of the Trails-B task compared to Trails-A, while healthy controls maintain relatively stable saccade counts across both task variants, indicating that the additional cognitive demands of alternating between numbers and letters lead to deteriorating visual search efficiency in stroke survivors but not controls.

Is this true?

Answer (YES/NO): NO